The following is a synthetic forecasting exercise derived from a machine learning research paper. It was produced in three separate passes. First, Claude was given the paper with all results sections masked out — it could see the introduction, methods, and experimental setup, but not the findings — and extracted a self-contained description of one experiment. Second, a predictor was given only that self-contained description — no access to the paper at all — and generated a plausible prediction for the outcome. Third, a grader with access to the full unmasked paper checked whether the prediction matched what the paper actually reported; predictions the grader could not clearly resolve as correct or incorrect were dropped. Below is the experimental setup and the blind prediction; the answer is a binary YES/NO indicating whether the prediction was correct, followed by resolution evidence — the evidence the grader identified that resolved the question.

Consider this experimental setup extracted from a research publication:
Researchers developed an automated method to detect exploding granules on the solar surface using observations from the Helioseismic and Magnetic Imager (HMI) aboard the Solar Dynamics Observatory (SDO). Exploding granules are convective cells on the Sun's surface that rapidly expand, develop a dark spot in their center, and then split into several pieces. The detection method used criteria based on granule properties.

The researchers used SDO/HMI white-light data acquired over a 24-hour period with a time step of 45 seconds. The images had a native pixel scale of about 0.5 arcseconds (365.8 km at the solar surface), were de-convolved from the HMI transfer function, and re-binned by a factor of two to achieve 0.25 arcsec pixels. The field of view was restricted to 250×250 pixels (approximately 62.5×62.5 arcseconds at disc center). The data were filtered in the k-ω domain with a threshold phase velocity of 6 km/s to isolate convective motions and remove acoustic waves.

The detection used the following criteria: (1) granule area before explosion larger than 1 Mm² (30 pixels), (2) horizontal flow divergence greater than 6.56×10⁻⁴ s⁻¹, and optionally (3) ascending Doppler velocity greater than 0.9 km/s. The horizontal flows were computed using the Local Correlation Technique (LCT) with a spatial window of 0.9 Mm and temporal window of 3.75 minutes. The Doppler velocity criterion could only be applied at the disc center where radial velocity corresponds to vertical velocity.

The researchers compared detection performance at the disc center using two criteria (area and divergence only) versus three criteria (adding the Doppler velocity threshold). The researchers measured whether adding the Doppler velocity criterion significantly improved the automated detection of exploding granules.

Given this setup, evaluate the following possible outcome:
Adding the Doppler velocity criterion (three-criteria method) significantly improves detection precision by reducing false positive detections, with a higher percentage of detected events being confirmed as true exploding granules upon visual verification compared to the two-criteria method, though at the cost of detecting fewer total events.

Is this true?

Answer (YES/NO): NO